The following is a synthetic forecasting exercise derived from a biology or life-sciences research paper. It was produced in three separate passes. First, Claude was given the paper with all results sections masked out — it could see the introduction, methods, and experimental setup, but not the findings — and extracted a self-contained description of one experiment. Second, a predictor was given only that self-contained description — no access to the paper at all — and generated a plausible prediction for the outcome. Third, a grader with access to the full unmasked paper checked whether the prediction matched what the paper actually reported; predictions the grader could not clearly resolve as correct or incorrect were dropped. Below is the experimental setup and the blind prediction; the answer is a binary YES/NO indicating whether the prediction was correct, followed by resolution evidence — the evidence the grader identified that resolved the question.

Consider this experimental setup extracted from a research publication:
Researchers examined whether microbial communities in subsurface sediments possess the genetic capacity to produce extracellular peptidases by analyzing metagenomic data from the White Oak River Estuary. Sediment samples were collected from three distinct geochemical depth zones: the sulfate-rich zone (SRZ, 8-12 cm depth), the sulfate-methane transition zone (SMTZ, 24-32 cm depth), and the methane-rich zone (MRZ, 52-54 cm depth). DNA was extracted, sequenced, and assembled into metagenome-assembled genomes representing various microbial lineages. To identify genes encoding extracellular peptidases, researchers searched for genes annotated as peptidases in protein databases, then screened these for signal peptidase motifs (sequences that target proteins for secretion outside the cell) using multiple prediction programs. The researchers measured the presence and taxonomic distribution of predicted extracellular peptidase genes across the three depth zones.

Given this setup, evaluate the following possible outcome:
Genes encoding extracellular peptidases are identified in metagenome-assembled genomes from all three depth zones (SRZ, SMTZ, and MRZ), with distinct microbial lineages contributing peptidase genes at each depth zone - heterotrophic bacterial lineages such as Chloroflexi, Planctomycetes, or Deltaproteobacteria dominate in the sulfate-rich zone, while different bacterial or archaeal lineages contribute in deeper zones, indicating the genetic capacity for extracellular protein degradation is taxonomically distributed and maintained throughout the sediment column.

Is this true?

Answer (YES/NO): NO